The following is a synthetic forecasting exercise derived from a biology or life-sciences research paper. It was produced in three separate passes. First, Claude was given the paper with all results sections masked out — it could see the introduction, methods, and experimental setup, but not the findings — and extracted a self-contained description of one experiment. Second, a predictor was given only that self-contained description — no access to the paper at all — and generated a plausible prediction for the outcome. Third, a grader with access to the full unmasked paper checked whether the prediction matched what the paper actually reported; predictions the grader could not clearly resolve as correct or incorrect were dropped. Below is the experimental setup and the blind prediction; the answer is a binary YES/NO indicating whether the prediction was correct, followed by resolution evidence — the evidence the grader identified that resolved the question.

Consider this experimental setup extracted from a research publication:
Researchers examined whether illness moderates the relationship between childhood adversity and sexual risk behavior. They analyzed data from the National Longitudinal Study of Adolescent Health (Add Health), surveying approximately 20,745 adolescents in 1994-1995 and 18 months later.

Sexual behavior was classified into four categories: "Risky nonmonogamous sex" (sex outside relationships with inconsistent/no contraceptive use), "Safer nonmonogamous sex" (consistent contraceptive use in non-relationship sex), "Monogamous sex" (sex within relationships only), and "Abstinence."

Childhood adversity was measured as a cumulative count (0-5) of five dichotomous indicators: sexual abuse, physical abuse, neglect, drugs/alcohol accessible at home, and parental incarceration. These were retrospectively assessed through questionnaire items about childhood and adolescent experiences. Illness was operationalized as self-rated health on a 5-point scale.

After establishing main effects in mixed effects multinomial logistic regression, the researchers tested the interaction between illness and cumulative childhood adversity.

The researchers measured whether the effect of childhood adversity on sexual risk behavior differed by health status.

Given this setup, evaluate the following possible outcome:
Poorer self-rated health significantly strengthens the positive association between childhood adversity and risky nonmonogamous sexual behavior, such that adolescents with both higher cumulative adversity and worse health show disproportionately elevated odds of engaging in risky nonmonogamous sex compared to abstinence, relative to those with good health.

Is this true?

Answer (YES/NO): NO